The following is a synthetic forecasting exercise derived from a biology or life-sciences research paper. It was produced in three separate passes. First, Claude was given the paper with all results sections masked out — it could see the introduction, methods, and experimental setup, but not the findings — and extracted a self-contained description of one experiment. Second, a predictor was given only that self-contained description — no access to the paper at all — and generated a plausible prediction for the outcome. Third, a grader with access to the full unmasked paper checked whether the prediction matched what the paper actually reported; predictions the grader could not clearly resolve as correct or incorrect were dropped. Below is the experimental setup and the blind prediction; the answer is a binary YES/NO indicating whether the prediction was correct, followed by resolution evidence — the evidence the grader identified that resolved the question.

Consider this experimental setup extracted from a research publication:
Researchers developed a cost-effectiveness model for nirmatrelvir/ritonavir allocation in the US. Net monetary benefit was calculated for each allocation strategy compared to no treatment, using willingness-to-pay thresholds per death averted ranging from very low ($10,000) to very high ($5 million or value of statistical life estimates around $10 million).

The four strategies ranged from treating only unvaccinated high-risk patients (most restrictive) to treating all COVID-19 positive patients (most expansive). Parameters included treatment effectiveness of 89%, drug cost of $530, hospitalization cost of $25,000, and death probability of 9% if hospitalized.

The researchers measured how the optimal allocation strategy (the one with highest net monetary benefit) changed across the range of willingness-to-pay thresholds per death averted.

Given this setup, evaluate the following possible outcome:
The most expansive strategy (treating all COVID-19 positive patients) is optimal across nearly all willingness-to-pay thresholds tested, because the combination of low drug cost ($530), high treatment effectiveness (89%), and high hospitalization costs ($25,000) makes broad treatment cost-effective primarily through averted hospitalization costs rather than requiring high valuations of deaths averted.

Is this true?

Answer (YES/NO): NO